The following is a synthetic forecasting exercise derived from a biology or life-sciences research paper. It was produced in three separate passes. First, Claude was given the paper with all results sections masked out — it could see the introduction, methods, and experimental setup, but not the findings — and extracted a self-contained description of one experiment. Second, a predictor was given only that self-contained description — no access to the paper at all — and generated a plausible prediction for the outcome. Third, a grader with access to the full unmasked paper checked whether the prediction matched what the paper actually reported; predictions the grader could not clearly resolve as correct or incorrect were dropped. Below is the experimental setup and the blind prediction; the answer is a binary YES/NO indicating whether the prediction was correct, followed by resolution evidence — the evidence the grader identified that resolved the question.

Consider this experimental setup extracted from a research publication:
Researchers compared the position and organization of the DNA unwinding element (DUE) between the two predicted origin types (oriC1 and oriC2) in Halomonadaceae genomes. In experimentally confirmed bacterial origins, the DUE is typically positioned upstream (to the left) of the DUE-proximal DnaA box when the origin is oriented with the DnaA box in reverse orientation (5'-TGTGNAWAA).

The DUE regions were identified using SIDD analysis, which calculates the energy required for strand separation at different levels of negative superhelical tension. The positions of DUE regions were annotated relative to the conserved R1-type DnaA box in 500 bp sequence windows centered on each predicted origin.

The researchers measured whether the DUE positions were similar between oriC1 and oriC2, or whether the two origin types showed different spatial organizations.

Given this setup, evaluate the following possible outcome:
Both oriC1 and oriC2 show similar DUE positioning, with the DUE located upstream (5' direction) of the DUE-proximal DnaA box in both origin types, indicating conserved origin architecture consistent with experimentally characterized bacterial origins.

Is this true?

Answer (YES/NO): YES